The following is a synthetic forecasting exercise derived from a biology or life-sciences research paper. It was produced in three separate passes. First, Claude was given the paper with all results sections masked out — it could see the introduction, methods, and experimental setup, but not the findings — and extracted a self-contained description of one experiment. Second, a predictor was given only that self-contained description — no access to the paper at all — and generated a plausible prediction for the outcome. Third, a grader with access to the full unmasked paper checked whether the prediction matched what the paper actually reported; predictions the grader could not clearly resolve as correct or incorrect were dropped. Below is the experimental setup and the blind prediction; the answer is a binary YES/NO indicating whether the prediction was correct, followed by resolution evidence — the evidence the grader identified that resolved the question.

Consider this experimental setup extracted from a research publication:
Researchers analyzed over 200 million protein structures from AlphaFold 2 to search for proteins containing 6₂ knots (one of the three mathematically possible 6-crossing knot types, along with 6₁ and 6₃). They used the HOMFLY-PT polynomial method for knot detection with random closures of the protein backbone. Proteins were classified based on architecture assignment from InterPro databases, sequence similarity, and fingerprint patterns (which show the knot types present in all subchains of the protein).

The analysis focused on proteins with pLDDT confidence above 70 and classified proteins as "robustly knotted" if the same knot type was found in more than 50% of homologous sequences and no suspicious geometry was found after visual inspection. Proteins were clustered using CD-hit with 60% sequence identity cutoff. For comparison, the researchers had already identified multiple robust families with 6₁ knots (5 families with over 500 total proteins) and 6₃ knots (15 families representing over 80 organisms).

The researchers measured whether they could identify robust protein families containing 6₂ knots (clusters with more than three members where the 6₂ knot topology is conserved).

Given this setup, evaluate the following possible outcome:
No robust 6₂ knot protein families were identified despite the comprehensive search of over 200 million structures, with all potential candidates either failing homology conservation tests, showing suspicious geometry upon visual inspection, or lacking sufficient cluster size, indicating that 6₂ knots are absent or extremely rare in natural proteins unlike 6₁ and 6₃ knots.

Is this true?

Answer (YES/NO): YES